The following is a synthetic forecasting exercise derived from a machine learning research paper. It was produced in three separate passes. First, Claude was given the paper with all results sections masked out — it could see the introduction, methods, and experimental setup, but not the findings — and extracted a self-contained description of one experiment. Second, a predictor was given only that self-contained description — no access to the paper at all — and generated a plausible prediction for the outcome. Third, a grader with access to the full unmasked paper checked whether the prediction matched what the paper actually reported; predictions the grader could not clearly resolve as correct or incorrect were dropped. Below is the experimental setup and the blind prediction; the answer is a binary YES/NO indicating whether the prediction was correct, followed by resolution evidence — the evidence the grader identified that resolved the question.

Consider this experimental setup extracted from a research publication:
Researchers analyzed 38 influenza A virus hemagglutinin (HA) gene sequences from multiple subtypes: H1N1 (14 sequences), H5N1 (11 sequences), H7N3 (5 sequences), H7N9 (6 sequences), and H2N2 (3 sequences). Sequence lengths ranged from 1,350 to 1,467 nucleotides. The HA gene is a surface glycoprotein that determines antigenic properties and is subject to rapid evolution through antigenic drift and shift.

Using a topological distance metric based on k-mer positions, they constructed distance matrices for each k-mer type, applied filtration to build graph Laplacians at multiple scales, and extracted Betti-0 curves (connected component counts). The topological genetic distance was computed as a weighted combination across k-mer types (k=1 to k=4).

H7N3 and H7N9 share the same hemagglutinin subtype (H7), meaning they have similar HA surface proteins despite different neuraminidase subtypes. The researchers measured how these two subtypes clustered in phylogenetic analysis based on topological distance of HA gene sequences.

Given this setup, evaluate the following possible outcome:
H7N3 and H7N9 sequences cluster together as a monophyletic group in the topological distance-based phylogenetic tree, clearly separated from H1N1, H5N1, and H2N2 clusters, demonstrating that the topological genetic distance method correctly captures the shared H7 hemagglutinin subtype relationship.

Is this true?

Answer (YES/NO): NO